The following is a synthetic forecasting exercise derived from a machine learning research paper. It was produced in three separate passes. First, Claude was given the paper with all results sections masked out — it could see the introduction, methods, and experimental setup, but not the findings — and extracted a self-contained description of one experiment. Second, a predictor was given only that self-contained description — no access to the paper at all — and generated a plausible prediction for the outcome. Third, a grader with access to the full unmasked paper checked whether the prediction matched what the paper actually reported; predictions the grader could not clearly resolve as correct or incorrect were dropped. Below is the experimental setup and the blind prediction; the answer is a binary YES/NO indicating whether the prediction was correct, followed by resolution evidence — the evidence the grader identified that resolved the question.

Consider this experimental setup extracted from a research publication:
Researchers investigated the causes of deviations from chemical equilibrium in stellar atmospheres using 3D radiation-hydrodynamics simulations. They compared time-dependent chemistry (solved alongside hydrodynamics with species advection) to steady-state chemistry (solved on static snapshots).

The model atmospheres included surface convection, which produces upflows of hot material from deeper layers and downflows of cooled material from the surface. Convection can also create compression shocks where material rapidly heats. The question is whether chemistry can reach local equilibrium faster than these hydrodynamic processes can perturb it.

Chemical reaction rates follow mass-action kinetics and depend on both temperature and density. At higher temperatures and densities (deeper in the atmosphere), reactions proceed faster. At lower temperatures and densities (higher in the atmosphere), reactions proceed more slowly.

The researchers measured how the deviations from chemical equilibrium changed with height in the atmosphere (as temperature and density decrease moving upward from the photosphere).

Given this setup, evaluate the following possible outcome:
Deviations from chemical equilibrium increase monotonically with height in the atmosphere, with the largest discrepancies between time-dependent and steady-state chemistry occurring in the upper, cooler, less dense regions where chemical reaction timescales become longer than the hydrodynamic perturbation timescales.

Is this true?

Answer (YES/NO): YES